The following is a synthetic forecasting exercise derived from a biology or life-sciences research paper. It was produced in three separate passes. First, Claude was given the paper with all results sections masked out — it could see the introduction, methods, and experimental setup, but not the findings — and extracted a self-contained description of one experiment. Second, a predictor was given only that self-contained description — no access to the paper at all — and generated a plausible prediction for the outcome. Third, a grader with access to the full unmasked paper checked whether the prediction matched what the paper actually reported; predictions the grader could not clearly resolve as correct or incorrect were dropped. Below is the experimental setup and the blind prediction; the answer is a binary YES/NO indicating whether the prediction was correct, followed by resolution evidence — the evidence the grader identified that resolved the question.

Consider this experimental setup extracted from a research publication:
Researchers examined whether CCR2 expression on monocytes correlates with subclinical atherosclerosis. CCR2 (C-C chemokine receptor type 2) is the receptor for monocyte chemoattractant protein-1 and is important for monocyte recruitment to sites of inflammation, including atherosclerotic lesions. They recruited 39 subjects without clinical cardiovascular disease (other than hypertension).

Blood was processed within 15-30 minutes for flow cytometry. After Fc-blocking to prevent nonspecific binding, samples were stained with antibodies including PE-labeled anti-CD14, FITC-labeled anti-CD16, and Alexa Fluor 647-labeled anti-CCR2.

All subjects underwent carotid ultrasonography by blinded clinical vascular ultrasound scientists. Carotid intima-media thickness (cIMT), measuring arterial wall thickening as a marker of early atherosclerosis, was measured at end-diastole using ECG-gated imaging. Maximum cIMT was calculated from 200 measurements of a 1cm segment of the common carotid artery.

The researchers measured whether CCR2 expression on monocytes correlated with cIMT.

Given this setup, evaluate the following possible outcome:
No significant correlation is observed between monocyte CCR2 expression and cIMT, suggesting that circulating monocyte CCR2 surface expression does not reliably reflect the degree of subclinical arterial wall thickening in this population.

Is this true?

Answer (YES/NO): NO